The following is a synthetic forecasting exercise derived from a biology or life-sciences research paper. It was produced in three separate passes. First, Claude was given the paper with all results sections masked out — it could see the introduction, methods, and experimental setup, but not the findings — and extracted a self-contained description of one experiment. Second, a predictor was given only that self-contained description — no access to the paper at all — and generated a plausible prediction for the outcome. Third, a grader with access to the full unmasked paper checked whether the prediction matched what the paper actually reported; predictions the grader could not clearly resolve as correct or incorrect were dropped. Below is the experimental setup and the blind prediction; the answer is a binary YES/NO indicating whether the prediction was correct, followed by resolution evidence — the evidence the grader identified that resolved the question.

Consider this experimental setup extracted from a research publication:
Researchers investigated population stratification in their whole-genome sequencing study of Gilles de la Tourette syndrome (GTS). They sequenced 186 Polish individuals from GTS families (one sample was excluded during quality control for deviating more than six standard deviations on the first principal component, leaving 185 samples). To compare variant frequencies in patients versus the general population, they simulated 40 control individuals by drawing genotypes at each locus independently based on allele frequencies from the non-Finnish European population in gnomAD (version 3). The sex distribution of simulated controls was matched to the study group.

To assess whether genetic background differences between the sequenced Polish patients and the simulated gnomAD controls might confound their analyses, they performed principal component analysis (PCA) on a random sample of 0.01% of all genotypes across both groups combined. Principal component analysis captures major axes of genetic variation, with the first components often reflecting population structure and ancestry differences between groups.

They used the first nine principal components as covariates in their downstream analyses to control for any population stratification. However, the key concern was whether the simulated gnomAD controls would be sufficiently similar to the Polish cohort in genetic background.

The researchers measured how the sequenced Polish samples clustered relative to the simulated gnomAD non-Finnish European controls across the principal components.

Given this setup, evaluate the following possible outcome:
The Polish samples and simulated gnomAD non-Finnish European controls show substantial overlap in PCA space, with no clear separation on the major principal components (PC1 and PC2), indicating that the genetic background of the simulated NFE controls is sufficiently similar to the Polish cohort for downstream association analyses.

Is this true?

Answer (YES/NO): YES